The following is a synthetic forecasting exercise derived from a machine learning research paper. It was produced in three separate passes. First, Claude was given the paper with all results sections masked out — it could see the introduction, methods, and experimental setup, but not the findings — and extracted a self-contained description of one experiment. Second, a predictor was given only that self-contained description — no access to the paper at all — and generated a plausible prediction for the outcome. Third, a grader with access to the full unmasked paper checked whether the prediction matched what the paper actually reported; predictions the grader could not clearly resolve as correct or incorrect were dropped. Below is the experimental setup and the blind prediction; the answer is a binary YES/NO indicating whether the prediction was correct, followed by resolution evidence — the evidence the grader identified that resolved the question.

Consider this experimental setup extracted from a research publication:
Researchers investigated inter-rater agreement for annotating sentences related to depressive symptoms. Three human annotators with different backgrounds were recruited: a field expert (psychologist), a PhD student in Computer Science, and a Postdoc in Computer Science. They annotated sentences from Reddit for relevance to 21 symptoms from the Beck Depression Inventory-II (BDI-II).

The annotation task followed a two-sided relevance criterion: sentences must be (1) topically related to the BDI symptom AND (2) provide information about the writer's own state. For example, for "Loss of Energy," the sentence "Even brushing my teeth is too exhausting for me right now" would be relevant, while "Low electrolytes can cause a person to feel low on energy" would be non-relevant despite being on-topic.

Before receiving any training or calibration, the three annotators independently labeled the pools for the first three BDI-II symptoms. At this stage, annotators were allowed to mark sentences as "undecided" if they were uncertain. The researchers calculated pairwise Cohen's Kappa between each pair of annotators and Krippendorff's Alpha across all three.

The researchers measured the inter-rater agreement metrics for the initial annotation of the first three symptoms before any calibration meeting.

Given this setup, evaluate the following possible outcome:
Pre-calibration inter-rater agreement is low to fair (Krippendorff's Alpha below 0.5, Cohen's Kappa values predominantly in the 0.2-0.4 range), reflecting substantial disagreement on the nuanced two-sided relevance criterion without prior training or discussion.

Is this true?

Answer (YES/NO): YES